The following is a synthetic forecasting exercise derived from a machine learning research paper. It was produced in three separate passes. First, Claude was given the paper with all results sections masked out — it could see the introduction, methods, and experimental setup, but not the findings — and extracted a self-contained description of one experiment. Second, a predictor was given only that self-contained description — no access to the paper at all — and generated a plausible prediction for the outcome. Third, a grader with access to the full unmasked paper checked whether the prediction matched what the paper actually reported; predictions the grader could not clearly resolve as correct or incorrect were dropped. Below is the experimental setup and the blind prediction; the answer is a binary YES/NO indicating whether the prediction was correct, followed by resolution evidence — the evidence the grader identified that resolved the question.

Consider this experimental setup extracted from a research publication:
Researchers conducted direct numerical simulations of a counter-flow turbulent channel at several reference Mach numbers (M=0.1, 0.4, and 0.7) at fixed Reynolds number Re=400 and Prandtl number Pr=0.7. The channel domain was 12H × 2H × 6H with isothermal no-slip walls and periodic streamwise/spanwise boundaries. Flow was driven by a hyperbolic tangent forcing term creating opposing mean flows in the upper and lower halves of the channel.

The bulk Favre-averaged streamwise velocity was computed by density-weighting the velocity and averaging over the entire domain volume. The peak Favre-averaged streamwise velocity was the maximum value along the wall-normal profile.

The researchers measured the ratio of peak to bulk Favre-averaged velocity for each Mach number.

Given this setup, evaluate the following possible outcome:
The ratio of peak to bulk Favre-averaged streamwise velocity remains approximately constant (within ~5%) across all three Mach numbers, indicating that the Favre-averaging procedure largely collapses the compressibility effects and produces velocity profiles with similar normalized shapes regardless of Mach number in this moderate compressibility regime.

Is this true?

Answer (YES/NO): YES